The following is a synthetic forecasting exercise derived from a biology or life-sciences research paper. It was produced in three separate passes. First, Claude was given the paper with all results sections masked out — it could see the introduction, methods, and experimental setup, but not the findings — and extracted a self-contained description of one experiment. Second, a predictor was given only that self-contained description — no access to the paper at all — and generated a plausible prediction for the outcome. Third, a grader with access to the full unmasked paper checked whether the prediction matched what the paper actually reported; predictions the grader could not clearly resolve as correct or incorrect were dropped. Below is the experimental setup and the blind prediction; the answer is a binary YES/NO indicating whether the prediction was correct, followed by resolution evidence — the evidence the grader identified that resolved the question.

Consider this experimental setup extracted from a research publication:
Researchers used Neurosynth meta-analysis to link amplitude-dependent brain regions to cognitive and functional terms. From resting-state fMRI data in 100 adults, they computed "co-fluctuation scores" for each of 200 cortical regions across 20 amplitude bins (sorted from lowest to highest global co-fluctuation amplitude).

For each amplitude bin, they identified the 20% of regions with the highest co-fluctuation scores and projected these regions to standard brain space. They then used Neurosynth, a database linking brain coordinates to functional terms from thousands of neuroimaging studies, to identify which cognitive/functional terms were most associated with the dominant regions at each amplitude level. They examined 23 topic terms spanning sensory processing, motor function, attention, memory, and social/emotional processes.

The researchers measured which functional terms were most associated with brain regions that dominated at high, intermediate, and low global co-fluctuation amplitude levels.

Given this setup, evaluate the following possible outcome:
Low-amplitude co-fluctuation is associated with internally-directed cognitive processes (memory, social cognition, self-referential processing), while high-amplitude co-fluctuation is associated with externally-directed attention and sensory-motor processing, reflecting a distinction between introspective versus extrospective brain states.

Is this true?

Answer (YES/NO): NO